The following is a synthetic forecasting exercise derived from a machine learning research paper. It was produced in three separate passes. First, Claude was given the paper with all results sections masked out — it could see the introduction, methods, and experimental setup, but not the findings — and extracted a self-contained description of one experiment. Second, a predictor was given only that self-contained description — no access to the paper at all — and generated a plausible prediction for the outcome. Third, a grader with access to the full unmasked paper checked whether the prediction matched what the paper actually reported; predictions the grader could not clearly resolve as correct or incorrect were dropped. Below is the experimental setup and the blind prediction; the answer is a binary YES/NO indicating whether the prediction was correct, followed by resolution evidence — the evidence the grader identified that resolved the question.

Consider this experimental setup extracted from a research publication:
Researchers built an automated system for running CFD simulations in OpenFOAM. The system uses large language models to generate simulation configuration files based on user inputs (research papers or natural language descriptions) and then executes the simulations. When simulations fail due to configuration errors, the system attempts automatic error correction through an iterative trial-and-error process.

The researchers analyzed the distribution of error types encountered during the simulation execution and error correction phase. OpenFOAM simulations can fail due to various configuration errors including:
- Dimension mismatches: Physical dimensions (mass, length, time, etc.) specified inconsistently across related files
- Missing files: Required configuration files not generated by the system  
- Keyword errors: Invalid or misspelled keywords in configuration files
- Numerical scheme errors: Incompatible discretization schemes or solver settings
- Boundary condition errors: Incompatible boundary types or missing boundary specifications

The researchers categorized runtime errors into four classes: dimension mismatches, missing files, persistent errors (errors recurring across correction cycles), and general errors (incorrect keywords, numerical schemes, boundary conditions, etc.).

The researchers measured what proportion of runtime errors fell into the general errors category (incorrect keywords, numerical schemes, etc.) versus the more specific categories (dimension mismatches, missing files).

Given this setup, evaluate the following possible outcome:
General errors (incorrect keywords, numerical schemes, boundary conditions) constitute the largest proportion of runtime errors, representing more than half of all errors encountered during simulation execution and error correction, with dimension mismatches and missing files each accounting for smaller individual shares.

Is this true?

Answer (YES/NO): NO